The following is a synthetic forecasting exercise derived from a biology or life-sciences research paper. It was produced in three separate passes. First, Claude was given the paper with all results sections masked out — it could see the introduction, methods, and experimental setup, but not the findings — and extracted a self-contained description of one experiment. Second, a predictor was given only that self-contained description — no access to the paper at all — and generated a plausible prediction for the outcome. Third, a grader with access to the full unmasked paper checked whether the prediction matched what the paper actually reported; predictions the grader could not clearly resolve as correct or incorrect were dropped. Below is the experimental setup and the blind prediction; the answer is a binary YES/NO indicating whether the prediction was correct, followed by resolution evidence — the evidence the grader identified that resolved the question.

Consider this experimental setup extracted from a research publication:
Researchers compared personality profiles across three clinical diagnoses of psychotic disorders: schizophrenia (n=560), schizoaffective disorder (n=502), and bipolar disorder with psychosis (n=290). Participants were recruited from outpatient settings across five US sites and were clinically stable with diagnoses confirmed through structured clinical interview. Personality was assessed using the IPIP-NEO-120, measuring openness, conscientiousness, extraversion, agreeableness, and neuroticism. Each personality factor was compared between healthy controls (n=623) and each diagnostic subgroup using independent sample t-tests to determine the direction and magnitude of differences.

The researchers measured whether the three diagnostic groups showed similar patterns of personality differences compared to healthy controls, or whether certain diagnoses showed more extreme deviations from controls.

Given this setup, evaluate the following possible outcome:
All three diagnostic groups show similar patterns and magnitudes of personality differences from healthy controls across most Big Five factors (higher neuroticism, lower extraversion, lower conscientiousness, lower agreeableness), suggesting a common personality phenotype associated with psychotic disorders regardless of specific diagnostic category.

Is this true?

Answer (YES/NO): NO